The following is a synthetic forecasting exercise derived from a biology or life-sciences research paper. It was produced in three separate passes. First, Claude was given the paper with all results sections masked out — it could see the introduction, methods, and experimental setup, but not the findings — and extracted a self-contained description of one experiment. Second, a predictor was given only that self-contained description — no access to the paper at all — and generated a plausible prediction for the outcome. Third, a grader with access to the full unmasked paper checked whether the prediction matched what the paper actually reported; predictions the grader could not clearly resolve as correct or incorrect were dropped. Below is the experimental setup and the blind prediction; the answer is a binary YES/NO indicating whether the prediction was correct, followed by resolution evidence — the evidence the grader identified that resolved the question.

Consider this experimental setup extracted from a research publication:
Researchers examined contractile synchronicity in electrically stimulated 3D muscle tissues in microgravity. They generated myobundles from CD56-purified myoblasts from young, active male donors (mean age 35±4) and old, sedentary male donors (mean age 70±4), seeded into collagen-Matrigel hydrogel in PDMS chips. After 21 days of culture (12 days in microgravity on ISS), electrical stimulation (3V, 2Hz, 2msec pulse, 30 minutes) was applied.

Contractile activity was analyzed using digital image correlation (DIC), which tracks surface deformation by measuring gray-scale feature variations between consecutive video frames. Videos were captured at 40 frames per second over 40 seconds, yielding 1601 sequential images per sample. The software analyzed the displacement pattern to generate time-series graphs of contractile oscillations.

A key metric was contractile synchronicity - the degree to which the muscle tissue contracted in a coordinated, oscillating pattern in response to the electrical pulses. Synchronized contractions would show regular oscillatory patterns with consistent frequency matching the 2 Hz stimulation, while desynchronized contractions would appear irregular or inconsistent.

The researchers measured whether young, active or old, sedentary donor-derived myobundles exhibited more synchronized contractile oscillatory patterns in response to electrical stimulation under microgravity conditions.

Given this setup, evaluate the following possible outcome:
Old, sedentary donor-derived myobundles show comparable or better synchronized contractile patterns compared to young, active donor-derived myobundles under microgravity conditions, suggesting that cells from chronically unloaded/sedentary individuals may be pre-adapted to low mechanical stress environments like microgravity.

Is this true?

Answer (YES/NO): NO